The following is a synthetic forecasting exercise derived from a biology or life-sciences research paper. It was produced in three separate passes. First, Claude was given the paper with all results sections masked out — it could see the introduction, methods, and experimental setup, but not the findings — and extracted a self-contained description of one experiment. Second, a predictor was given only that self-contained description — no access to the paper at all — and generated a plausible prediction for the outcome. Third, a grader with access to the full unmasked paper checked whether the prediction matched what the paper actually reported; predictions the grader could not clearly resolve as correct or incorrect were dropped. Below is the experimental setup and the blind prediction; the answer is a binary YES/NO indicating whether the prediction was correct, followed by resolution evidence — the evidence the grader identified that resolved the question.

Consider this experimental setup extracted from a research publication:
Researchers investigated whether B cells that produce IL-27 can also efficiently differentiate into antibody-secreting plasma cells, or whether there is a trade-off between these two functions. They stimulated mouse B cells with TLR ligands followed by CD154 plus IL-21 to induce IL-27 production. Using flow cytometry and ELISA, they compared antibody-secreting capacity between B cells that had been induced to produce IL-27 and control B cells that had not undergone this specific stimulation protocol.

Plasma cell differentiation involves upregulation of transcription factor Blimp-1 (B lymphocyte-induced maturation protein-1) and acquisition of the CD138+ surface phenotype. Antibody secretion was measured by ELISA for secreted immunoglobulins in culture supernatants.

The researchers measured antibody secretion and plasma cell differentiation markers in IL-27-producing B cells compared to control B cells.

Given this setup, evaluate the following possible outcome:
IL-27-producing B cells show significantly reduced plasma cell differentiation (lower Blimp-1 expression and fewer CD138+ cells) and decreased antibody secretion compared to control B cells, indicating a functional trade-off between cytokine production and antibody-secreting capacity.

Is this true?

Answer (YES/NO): YES